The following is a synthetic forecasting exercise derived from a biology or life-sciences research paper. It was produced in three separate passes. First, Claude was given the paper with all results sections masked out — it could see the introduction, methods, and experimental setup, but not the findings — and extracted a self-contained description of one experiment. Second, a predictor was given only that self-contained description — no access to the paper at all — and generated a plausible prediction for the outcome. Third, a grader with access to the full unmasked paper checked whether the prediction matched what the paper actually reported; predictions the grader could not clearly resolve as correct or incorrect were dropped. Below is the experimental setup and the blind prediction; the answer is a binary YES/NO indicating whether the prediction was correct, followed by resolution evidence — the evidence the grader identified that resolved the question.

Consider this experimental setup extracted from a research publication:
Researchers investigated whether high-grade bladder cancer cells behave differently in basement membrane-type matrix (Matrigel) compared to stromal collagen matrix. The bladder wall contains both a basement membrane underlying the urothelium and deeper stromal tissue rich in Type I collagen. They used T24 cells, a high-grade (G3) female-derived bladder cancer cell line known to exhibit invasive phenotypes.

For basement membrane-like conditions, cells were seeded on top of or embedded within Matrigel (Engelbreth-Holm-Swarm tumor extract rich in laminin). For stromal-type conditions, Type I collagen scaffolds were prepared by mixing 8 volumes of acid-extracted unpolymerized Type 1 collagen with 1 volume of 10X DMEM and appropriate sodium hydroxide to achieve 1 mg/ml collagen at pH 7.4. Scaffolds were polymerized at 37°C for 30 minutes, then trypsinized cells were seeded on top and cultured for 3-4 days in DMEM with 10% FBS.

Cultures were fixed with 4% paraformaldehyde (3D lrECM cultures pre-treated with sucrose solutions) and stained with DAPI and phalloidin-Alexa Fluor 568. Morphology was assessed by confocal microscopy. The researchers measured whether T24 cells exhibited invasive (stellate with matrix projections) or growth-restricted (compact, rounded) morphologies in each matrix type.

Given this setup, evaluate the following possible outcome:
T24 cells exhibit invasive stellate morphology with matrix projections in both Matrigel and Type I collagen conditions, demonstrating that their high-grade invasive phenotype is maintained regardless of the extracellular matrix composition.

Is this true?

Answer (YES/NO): YES